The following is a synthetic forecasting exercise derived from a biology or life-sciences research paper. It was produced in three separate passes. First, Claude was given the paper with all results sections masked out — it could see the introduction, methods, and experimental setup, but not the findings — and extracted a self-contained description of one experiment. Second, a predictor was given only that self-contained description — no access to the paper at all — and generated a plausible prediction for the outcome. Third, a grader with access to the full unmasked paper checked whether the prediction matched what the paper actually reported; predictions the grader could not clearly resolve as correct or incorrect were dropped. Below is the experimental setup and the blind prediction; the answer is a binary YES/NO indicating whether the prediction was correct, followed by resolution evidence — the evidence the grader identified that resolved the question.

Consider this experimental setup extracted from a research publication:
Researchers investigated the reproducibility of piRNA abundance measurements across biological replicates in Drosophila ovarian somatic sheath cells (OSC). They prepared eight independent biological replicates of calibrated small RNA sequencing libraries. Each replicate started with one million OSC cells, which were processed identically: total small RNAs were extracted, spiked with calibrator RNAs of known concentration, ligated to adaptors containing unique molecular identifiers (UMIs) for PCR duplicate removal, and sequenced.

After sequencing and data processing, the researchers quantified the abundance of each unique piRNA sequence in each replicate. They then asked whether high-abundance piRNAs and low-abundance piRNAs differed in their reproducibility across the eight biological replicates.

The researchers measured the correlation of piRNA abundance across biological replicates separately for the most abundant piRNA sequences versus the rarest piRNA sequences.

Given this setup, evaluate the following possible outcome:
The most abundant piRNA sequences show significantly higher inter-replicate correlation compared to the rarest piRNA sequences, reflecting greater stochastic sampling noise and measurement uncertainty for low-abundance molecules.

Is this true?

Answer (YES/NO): YES